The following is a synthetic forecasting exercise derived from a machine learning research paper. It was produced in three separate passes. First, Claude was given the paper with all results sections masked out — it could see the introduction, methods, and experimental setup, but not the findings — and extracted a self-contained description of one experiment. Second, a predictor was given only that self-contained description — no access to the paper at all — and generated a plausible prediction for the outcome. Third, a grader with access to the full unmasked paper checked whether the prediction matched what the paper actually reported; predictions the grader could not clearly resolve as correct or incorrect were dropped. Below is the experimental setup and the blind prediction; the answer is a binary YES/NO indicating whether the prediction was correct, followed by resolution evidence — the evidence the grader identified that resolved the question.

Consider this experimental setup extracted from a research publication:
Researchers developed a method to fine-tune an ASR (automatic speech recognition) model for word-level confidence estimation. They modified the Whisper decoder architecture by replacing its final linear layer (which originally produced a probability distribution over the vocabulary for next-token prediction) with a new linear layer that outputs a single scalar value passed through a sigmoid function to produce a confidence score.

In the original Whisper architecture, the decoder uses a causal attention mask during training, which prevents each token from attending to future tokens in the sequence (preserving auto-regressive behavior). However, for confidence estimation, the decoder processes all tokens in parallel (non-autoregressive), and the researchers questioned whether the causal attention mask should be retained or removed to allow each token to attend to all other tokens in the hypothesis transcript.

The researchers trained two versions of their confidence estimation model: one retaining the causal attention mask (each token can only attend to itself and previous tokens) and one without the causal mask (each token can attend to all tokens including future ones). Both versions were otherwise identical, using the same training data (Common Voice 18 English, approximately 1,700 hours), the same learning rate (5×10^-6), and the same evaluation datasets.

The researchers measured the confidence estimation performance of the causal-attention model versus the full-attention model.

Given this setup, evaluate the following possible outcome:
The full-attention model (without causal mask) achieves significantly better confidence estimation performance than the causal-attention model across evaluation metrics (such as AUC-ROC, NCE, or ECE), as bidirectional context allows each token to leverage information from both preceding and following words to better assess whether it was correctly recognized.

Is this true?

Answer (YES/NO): NO